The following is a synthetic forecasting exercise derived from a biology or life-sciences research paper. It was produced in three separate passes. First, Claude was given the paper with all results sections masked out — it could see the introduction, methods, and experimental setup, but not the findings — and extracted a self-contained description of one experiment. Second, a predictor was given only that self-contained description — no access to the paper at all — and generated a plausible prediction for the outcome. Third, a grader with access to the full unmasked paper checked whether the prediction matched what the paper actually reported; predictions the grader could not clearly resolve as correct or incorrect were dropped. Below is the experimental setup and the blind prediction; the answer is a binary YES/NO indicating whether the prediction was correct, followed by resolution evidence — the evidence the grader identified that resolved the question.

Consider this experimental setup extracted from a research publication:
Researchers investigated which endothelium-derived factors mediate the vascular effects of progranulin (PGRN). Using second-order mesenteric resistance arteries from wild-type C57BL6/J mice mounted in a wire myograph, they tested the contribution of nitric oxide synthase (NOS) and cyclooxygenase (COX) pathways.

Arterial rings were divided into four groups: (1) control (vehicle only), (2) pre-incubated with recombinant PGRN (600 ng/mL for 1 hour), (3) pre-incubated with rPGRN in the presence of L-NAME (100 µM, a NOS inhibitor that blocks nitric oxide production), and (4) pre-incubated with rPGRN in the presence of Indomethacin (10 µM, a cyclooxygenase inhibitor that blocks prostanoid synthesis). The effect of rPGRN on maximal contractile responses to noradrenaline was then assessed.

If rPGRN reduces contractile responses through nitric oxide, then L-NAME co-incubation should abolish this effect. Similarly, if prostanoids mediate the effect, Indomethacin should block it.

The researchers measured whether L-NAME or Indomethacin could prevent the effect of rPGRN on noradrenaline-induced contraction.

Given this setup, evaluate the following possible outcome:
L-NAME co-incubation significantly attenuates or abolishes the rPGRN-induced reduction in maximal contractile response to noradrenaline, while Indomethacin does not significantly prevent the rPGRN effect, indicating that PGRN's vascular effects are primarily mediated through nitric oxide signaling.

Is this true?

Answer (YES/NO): YES